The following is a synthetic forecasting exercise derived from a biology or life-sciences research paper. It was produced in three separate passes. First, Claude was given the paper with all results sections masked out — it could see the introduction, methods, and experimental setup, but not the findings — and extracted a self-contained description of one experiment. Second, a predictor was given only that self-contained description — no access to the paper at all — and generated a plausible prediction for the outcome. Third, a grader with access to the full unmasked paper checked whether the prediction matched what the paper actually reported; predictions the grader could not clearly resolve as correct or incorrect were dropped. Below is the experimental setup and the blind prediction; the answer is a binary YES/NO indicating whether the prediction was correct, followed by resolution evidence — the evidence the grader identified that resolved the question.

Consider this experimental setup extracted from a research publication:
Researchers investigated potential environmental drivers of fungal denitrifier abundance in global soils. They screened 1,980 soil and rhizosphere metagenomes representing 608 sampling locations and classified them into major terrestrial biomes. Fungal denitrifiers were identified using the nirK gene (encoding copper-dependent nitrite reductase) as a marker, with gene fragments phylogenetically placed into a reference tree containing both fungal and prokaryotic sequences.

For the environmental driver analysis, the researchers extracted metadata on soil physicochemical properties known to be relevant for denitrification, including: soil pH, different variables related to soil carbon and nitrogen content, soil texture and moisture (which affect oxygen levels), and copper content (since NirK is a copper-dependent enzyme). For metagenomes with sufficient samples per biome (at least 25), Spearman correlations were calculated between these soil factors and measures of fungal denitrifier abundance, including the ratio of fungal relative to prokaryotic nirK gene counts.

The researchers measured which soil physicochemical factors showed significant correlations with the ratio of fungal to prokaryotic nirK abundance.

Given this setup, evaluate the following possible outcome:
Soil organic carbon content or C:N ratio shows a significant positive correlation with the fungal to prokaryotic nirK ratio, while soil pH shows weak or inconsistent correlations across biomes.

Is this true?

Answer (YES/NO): NO